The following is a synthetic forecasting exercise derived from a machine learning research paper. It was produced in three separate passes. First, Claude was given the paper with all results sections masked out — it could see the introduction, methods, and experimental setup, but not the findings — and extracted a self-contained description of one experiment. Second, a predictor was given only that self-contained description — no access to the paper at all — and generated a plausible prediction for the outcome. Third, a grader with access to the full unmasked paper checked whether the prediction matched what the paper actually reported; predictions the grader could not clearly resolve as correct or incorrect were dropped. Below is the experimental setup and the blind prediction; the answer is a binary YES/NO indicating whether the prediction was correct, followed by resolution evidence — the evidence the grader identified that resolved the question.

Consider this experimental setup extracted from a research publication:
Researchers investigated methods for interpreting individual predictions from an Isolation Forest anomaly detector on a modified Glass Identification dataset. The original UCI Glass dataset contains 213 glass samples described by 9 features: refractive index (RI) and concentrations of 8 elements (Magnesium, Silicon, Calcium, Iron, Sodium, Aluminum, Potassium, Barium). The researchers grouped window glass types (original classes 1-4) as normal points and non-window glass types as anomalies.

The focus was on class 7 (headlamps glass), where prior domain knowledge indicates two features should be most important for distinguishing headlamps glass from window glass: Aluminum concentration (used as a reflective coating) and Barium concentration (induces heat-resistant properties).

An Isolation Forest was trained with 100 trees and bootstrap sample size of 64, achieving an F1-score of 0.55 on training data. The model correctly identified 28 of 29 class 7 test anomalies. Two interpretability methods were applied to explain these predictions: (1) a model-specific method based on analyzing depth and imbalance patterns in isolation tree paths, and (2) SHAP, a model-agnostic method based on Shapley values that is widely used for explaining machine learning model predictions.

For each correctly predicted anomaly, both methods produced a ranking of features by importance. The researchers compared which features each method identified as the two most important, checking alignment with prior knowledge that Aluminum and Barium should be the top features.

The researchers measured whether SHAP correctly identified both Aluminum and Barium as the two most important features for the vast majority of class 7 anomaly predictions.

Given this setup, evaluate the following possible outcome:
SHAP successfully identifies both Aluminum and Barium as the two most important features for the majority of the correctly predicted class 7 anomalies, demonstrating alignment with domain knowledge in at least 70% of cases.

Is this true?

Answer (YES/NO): NO